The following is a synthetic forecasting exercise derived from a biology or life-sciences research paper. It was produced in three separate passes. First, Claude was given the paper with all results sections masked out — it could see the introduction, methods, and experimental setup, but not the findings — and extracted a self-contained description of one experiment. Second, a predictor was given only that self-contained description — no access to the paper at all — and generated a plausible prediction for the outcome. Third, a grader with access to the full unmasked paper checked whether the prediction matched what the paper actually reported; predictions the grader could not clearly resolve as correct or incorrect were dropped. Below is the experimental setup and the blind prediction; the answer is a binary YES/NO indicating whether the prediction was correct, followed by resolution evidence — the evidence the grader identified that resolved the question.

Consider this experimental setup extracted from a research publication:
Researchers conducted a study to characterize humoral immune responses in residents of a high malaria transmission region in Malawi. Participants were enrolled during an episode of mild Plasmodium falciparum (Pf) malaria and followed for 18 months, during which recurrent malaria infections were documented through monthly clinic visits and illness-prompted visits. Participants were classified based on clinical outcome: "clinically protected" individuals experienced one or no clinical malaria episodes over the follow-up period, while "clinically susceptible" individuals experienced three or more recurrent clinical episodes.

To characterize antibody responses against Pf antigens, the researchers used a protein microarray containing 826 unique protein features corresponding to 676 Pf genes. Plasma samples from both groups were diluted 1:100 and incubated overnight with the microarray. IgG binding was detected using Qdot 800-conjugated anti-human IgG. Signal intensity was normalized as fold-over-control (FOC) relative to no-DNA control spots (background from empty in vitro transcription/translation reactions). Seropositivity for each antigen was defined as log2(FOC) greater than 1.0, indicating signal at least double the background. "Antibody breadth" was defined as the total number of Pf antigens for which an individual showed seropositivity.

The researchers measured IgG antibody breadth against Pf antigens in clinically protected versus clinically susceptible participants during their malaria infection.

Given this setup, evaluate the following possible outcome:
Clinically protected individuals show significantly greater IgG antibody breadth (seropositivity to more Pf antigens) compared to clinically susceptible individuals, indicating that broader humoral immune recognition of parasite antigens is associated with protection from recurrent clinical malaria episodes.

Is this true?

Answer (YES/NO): NO